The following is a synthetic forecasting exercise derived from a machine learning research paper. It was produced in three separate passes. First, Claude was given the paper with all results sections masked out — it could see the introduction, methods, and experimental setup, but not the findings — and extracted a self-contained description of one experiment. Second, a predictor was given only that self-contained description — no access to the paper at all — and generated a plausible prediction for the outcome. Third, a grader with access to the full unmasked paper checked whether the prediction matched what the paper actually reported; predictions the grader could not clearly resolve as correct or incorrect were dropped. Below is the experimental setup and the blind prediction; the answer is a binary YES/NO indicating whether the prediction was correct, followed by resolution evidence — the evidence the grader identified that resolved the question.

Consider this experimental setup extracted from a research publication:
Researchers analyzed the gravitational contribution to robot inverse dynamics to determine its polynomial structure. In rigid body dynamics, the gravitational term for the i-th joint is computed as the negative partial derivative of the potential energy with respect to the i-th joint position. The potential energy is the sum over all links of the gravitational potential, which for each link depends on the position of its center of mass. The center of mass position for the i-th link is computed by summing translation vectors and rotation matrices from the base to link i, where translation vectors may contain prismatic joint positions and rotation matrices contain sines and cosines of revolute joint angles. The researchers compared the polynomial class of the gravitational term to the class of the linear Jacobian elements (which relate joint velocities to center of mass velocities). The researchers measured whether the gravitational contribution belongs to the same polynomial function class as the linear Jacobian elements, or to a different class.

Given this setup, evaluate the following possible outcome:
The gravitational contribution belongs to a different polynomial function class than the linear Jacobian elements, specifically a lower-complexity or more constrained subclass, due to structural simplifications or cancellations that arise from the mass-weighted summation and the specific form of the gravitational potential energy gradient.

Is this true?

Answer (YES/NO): NO